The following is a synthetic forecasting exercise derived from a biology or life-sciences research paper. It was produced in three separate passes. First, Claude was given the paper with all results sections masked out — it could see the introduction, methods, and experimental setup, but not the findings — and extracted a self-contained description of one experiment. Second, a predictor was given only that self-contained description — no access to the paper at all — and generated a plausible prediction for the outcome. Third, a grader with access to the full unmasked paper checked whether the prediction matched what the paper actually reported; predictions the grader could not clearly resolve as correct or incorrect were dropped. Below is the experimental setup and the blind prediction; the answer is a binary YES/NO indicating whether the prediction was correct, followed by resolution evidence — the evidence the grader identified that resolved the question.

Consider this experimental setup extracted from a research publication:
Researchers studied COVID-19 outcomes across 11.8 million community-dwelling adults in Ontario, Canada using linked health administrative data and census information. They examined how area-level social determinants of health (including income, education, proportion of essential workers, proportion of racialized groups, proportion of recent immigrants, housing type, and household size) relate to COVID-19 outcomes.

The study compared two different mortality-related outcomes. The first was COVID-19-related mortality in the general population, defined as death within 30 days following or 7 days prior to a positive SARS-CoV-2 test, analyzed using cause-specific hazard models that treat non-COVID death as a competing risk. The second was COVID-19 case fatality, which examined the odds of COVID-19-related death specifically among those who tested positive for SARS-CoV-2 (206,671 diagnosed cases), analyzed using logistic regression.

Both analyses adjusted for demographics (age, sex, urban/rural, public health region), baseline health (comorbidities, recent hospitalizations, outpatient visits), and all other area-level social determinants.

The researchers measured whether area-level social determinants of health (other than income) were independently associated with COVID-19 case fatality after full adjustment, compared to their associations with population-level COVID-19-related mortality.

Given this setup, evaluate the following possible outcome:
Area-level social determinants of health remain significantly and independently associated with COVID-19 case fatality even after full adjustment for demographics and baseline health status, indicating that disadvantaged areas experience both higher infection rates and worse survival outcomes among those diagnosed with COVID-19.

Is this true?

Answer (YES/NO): NO